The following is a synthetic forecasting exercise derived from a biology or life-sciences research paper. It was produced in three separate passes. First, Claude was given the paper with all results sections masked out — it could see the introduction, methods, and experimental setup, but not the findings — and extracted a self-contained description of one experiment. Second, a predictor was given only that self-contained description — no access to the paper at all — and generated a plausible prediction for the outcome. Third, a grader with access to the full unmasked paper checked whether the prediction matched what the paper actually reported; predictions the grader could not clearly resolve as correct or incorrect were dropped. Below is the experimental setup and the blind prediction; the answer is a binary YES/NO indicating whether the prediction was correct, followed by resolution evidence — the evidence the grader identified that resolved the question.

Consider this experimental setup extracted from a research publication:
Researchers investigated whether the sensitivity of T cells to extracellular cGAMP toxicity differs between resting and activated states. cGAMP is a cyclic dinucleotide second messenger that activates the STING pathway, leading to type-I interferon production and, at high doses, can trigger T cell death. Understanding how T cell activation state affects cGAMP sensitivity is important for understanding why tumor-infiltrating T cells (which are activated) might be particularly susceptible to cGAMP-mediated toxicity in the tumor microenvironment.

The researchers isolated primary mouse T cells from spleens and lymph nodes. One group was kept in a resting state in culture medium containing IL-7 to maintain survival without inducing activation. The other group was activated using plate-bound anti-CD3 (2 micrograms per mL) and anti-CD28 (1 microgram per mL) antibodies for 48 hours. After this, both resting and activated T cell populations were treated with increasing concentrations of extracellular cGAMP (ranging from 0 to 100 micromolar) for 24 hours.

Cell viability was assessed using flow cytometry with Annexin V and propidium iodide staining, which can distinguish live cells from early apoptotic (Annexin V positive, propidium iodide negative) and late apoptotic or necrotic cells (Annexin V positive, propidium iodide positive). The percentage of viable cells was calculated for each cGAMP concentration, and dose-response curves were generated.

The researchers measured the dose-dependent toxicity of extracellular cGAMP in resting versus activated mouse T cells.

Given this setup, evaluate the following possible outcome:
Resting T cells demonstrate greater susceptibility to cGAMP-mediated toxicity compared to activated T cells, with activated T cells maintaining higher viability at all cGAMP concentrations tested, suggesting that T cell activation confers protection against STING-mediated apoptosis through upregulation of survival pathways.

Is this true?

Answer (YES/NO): NO